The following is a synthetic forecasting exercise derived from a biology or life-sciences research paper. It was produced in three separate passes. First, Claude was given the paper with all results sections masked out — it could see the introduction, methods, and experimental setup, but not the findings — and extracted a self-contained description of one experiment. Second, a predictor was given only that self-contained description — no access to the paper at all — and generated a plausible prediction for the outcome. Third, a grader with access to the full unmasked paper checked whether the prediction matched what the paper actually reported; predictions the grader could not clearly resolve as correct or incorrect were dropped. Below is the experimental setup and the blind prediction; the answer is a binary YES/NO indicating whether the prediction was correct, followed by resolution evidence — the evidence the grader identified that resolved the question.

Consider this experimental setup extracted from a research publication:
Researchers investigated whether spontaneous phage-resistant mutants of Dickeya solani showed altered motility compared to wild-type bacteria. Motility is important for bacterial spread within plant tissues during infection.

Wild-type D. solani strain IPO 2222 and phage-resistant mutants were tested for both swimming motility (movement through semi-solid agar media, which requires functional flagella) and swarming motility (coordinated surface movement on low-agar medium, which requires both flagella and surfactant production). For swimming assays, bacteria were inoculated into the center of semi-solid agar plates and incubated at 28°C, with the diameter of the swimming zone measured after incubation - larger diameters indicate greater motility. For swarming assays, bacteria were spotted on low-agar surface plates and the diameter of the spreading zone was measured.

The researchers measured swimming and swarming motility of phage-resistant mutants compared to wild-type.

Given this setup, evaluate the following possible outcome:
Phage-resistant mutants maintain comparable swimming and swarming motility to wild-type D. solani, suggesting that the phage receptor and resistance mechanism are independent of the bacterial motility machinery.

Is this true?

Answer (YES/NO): NO